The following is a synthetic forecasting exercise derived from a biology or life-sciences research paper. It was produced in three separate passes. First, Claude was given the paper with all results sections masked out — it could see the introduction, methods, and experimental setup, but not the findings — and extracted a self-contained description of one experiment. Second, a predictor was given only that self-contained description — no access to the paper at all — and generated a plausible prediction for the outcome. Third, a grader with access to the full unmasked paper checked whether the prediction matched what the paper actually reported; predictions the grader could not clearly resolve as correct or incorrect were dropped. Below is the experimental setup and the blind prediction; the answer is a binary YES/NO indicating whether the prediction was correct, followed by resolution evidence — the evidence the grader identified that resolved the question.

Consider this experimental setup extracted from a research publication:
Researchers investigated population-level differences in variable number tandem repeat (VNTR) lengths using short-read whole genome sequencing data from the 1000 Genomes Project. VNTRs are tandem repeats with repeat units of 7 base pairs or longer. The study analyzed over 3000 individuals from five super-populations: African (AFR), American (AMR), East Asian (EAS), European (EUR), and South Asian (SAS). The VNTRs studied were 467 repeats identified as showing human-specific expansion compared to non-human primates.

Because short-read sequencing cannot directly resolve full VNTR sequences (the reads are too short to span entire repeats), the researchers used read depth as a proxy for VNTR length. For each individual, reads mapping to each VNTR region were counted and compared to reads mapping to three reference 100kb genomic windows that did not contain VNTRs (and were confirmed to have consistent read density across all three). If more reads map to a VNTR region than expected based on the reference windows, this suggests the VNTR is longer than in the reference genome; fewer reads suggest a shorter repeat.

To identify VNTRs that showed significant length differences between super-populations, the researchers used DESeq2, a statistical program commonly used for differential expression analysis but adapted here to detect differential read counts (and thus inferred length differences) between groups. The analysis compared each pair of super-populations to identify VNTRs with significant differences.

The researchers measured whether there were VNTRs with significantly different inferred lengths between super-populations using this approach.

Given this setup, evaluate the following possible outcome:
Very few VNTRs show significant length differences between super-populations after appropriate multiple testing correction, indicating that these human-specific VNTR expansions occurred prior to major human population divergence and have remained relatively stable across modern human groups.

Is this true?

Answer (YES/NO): NO